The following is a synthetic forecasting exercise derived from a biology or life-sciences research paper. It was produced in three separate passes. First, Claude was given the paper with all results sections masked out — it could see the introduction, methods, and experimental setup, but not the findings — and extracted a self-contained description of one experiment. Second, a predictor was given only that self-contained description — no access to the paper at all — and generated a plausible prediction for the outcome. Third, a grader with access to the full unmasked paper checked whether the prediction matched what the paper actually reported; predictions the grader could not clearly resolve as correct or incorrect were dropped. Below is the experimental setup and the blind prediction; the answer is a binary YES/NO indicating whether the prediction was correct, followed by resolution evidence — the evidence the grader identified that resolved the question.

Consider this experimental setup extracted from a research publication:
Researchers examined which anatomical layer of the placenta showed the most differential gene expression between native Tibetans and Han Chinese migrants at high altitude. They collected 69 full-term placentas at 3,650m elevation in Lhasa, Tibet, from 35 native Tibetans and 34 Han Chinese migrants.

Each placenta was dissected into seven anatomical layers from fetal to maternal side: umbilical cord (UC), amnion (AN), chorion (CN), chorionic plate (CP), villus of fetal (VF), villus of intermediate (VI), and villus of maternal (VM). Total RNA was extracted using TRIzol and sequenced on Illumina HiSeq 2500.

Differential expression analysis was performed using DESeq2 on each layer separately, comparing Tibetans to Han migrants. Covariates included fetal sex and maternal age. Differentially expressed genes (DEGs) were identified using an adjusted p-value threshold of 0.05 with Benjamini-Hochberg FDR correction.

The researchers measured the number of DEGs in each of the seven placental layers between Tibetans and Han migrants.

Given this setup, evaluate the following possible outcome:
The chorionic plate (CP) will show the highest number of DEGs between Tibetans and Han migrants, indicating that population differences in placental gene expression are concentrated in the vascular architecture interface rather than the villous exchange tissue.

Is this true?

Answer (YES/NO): NO